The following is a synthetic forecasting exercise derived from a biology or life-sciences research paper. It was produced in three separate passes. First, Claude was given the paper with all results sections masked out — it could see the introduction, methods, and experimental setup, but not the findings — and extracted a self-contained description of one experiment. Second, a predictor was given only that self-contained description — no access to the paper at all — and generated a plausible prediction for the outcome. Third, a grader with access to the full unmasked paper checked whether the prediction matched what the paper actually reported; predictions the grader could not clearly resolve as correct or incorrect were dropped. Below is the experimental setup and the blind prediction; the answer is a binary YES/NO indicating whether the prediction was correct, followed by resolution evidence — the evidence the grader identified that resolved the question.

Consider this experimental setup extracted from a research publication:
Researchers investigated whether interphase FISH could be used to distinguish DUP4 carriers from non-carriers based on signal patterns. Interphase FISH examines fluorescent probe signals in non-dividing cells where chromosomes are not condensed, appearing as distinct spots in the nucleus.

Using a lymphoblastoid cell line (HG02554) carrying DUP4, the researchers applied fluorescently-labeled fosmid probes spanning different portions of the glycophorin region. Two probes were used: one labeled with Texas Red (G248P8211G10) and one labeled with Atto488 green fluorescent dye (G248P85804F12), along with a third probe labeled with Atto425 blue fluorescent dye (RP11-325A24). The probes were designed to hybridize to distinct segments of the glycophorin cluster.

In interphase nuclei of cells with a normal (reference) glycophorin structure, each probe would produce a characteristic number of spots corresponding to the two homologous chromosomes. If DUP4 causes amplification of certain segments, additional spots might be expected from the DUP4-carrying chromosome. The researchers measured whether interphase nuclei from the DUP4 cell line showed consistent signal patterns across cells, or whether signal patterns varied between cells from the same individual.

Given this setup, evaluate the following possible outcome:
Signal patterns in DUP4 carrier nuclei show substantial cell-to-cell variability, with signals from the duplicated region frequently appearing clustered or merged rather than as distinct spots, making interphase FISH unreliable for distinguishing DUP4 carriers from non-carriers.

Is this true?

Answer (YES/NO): NO